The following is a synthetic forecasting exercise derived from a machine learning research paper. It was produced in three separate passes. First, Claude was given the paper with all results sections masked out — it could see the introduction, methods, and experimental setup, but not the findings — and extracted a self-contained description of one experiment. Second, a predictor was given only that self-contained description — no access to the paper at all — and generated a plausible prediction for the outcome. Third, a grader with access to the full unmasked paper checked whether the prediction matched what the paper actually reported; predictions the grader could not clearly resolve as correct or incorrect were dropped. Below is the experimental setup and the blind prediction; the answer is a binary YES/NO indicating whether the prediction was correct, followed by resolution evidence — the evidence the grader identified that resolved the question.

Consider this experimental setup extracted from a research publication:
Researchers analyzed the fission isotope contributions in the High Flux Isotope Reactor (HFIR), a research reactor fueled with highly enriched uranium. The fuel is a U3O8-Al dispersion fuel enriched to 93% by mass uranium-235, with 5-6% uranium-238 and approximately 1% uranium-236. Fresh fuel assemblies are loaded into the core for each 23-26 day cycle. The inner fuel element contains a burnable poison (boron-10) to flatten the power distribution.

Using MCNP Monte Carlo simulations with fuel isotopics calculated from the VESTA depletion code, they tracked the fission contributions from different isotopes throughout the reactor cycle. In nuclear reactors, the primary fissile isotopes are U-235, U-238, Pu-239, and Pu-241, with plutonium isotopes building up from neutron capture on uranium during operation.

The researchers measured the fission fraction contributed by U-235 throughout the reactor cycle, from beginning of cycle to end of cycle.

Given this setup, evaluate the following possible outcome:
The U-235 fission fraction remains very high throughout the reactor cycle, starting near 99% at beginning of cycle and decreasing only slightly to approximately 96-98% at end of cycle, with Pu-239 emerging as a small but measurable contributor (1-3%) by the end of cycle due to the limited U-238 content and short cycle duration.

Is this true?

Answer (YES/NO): NO